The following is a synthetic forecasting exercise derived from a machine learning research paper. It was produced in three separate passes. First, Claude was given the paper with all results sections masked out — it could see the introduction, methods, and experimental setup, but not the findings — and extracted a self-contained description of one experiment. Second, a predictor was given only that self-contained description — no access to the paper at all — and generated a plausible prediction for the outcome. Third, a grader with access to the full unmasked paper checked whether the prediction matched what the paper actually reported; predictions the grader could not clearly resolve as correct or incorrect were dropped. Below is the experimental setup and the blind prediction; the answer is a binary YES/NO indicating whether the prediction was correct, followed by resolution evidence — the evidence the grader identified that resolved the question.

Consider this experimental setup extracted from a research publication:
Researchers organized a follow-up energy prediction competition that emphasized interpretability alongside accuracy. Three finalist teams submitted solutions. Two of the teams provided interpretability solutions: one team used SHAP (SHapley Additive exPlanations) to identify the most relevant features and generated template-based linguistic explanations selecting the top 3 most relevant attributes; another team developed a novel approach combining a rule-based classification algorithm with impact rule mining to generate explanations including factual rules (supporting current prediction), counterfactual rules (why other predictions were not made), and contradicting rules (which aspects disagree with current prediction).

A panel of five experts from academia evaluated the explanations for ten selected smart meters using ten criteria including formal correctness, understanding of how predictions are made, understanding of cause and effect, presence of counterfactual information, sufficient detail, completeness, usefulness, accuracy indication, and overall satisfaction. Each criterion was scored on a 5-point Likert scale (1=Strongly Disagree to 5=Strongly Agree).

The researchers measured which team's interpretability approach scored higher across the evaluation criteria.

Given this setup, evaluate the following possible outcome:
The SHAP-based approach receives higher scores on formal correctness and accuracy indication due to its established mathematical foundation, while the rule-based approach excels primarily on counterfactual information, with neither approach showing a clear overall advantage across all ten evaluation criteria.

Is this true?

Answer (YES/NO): NO